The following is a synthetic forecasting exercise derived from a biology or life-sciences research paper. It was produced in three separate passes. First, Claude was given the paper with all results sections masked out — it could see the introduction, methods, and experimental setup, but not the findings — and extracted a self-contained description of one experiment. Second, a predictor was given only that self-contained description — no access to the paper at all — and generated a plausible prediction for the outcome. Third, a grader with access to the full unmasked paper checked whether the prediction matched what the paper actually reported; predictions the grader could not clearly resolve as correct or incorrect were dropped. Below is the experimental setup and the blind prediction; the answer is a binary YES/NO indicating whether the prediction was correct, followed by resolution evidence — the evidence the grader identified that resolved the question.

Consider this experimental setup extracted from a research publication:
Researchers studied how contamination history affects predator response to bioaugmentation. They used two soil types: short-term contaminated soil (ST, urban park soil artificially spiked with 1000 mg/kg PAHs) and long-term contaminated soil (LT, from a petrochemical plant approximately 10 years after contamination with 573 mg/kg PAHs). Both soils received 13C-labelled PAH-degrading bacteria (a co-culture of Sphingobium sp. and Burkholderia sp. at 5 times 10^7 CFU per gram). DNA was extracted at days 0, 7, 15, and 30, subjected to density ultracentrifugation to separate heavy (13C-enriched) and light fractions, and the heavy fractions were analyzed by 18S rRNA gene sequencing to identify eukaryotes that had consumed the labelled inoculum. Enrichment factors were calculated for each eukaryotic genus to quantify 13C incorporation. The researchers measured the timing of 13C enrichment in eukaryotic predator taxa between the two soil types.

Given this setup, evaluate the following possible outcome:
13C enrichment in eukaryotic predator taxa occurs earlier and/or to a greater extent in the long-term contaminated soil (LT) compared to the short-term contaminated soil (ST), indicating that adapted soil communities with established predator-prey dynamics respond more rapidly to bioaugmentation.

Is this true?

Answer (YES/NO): NO